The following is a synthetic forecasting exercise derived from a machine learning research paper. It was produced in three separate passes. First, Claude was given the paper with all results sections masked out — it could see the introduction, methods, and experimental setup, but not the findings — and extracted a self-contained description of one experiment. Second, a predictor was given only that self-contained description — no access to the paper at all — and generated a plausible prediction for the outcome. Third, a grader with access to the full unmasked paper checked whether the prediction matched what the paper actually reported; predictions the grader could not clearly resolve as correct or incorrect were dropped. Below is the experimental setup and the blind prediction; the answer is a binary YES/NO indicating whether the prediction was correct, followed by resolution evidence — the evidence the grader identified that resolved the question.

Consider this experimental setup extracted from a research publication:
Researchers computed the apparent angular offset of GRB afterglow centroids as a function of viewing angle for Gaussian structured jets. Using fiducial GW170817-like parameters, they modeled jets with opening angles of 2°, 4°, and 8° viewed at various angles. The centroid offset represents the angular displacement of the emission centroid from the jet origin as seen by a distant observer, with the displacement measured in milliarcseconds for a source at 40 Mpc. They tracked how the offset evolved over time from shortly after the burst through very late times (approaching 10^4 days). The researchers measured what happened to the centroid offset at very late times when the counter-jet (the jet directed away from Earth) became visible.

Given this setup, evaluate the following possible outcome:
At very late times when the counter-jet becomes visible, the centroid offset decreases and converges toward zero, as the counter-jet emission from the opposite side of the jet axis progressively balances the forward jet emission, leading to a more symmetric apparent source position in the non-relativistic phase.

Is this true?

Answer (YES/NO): YES